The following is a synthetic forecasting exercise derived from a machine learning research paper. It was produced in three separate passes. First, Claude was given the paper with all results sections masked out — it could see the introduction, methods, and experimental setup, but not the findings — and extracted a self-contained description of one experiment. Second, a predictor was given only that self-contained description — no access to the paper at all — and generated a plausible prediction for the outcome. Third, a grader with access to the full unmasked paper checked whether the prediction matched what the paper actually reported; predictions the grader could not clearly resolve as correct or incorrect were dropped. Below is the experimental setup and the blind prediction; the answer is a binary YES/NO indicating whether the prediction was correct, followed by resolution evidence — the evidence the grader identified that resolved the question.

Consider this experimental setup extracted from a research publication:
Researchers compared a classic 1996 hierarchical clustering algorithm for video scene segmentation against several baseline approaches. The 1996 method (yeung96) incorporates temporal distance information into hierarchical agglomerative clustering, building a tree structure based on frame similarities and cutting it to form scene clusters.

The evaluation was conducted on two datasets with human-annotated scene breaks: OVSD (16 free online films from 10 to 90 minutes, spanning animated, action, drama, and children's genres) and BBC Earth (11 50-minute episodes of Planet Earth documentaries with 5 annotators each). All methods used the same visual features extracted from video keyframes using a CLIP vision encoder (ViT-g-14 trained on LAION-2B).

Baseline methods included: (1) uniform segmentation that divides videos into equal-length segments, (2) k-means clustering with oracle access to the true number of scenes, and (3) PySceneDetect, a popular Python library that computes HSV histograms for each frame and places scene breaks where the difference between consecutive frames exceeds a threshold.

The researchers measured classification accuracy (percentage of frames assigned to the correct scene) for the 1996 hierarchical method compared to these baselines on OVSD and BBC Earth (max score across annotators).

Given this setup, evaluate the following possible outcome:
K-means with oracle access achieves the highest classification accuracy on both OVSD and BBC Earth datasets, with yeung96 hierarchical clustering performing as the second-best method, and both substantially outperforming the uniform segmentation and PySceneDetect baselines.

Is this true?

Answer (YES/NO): NO